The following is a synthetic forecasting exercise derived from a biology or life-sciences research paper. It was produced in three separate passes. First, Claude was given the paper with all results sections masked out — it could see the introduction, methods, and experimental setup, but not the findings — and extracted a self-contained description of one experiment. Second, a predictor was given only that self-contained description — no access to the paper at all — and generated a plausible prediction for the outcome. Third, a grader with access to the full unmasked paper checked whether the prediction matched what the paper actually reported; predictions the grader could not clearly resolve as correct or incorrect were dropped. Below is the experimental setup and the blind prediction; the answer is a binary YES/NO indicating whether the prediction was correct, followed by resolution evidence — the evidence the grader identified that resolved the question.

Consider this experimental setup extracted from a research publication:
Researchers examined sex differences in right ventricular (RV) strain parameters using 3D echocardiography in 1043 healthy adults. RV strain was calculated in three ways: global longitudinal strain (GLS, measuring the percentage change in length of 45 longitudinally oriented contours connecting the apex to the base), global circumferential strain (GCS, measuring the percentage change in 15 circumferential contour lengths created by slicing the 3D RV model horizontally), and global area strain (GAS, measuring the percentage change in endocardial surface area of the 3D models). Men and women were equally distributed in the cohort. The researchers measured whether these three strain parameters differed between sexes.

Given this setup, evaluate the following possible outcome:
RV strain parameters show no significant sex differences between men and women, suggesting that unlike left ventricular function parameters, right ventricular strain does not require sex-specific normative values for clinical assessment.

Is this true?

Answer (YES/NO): NO